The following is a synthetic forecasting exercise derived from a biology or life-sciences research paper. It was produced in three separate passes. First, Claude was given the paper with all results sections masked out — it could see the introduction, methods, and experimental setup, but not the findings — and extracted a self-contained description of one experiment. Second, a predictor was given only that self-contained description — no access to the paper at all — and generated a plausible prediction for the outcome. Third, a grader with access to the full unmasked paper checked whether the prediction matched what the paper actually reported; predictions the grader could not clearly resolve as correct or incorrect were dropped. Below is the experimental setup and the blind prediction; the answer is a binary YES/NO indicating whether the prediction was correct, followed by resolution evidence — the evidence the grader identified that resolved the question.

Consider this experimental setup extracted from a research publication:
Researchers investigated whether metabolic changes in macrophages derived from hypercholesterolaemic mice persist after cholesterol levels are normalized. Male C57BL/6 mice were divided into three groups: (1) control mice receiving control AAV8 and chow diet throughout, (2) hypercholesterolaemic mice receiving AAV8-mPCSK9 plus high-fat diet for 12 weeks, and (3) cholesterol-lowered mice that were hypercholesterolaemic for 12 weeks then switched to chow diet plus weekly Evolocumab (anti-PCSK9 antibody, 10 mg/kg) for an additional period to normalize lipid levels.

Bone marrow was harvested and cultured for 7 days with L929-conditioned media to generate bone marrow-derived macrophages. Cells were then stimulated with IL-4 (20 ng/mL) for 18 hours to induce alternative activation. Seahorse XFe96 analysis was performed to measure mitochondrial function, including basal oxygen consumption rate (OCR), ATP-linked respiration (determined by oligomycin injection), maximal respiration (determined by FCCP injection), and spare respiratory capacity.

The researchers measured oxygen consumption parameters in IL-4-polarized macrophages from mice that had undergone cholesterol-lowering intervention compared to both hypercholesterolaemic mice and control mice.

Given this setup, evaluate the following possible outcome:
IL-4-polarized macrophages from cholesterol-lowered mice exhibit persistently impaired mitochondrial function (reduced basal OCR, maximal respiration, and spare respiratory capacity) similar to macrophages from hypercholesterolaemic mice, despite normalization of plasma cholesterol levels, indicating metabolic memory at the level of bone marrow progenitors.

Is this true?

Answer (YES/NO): YES